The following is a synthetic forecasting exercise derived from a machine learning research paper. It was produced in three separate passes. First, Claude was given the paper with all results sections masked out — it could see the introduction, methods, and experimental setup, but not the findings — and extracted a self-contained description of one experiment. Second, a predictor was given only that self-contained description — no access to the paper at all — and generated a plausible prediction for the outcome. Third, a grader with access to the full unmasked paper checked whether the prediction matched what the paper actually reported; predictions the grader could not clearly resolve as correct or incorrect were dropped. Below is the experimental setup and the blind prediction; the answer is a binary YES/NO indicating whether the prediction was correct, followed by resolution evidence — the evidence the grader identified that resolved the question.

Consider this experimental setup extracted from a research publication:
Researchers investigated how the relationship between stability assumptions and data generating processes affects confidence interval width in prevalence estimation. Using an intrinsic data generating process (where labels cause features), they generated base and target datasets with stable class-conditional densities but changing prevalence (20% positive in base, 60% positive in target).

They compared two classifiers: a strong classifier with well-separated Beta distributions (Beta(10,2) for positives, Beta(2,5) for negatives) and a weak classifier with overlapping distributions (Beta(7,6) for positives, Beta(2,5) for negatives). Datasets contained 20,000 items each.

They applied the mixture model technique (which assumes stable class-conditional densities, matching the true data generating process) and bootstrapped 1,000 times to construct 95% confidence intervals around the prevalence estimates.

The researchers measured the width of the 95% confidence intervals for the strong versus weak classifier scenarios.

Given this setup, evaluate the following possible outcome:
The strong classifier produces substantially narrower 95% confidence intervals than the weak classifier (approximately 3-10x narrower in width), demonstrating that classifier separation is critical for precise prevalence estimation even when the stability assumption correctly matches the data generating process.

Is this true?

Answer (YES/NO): YES